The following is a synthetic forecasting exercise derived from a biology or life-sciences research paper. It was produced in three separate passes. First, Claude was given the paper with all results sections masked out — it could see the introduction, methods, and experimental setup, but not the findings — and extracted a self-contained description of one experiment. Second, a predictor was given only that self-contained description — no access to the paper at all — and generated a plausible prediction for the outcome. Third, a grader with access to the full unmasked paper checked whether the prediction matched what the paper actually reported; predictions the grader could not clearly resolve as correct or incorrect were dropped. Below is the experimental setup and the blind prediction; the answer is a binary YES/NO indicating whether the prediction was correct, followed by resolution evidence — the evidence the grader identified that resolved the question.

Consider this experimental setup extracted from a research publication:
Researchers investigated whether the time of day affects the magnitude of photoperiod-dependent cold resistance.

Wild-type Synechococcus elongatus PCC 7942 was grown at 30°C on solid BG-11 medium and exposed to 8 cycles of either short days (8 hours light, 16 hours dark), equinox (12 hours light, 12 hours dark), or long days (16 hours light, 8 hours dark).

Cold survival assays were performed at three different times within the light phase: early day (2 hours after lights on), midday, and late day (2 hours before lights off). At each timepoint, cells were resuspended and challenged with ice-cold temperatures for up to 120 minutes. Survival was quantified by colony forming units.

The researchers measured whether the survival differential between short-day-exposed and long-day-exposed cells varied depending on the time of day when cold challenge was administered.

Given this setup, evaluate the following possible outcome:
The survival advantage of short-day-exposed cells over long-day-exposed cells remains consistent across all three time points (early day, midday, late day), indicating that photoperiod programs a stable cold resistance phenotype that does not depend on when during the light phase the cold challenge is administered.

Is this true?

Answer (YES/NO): NO